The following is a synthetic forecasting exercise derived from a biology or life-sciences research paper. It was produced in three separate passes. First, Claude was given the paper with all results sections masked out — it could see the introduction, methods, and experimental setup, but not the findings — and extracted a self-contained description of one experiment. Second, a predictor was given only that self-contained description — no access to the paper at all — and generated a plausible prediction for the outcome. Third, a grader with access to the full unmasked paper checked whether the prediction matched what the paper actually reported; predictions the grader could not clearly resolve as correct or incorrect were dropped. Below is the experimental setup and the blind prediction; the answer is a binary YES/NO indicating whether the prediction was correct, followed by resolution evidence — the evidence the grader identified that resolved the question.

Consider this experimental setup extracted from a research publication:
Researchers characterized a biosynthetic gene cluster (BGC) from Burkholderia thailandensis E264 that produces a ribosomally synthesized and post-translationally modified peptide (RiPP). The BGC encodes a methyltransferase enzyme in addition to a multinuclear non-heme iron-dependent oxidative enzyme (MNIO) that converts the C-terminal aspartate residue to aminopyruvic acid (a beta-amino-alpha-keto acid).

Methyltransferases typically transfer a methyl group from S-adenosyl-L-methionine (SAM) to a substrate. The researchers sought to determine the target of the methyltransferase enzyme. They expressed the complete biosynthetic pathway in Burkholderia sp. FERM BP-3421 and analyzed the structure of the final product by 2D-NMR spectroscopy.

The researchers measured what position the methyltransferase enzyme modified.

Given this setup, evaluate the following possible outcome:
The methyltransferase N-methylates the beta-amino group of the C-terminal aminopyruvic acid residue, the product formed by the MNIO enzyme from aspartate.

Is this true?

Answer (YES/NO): NO